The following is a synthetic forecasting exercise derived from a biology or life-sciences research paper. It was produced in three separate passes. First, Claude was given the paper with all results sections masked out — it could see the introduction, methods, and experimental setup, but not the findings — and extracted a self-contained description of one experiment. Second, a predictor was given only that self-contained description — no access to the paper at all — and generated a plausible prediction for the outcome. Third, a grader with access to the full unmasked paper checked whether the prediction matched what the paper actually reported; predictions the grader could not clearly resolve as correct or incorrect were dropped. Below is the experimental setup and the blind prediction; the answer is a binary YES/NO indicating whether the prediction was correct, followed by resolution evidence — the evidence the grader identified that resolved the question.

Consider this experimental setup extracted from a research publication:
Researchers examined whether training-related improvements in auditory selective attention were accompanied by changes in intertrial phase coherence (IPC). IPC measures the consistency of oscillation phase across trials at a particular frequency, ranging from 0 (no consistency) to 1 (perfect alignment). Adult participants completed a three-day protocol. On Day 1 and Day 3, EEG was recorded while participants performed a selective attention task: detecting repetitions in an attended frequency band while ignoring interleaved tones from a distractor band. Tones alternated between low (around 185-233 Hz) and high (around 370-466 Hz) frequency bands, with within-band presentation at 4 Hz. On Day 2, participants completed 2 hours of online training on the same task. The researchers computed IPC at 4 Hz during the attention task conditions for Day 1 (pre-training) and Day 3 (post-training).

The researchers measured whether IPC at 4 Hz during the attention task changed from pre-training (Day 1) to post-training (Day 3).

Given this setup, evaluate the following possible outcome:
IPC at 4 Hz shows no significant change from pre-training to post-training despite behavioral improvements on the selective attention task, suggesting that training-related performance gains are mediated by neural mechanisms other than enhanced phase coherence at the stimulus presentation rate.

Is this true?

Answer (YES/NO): YES